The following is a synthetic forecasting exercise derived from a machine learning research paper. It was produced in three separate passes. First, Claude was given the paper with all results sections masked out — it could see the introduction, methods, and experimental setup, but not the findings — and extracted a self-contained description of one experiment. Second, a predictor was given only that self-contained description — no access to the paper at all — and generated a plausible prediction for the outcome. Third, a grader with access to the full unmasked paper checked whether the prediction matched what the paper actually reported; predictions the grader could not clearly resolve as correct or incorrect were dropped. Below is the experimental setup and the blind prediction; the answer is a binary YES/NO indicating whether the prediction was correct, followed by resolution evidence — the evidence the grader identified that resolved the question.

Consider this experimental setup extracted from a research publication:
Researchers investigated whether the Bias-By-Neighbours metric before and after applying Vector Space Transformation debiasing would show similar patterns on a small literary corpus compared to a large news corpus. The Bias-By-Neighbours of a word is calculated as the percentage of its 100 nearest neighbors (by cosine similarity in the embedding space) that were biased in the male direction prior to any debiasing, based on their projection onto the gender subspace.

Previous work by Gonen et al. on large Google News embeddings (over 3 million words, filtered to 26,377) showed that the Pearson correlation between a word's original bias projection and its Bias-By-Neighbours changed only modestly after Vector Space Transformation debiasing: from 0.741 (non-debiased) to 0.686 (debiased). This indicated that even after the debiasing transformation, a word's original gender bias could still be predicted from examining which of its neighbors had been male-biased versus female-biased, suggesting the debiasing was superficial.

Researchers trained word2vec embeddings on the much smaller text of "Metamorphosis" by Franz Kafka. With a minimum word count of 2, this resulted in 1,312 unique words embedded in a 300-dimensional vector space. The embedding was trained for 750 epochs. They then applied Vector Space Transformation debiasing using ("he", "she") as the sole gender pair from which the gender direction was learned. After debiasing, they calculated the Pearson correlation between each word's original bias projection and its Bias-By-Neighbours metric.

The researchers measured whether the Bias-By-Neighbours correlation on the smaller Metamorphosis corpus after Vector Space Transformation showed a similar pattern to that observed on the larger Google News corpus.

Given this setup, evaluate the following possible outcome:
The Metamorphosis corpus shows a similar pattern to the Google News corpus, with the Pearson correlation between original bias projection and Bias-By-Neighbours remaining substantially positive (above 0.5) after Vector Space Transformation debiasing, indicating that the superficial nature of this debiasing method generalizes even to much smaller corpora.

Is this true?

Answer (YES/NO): YES